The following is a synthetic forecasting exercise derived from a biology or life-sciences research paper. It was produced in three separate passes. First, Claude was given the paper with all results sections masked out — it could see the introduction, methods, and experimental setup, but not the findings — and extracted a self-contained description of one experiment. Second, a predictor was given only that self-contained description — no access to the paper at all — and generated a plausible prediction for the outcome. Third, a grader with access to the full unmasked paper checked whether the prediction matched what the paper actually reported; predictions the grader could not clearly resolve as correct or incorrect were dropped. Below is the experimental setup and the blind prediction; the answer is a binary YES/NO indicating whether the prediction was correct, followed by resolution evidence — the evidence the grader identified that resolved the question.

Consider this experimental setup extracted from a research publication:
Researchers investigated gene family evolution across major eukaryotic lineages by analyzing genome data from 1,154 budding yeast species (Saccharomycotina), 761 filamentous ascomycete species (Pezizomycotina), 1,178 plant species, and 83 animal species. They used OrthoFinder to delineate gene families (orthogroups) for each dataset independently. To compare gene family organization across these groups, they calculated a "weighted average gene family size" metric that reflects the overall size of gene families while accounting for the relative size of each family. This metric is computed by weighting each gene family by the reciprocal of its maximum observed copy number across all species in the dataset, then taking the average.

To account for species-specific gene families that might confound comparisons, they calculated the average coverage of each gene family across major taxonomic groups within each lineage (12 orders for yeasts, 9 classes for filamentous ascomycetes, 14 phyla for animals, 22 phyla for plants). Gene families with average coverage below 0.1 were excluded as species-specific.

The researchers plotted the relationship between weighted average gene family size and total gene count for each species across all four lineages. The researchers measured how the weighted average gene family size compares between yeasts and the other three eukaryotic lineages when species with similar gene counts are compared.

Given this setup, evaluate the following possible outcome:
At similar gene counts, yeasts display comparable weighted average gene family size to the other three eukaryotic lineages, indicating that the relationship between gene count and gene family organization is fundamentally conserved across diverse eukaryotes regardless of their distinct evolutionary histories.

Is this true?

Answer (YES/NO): NO